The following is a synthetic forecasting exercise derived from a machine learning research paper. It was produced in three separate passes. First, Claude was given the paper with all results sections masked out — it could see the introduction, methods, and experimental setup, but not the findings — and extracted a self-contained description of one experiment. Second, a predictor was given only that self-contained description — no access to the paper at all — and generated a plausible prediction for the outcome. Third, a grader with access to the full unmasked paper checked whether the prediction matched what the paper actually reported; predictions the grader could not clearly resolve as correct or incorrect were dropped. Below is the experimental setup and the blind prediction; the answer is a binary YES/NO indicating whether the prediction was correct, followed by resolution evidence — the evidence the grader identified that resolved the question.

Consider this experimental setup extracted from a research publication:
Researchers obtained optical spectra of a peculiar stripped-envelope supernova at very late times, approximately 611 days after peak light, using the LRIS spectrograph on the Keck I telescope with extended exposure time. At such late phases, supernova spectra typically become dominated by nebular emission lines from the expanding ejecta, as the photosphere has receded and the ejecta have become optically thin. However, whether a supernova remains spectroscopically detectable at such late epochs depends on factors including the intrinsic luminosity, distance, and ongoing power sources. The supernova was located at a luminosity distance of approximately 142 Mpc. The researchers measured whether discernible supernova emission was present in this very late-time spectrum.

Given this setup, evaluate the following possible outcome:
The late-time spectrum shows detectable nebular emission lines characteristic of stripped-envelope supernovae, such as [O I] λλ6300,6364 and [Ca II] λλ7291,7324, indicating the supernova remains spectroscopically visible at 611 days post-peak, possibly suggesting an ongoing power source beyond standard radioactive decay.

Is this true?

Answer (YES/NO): NO